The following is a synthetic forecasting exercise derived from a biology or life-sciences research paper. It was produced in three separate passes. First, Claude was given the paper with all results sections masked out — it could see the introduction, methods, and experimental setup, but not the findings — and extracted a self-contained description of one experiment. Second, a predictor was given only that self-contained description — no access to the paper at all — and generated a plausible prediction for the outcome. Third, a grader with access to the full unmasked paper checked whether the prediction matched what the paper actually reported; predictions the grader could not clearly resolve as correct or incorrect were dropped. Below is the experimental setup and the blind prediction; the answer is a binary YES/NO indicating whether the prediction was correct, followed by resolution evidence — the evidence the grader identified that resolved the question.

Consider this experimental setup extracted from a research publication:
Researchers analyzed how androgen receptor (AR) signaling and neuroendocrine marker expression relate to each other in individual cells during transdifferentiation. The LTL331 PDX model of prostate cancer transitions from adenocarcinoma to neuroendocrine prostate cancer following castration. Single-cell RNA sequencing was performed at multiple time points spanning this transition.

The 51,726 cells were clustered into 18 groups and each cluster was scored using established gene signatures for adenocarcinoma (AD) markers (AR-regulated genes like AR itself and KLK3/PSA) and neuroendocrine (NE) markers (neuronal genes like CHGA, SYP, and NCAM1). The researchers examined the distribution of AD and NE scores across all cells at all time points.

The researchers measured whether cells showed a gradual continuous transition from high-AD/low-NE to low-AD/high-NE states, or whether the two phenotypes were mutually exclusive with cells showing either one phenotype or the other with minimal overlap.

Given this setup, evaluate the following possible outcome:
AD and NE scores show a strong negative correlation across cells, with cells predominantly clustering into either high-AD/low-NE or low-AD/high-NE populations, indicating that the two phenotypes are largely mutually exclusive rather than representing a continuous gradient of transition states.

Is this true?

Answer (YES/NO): YES